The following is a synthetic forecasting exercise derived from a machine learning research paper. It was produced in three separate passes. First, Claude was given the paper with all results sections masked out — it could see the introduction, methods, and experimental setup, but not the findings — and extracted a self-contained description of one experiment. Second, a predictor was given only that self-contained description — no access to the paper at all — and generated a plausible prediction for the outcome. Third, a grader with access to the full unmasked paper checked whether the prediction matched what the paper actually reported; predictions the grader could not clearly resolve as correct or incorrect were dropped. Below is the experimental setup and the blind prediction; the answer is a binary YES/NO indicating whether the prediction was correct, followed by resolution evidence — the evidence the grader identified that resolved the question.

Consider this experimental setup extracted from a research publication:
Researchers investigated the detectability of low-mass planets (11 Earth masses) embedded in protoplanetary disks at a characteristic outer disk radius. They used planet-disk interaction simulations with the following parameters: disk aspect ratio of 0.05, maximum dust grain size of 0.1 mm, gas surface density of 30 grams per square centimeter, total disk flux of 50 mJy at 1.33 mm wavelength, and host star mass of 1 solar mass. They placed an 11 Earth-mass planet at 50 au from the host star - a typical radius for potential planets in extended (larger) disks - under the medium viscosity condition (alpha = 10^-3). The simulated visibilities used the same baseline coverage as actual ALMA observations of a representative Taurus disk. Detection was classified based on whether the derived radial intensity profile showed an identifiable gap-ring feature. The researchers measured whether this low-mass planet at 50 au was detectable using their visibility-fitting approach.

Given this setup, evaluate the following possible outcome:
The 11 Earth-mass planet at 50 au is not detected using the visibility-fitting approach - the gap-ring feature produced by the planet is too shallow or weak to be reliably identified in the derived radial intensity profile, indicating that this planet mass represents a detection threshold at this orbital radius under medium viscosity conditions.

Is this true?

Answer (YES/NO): NO